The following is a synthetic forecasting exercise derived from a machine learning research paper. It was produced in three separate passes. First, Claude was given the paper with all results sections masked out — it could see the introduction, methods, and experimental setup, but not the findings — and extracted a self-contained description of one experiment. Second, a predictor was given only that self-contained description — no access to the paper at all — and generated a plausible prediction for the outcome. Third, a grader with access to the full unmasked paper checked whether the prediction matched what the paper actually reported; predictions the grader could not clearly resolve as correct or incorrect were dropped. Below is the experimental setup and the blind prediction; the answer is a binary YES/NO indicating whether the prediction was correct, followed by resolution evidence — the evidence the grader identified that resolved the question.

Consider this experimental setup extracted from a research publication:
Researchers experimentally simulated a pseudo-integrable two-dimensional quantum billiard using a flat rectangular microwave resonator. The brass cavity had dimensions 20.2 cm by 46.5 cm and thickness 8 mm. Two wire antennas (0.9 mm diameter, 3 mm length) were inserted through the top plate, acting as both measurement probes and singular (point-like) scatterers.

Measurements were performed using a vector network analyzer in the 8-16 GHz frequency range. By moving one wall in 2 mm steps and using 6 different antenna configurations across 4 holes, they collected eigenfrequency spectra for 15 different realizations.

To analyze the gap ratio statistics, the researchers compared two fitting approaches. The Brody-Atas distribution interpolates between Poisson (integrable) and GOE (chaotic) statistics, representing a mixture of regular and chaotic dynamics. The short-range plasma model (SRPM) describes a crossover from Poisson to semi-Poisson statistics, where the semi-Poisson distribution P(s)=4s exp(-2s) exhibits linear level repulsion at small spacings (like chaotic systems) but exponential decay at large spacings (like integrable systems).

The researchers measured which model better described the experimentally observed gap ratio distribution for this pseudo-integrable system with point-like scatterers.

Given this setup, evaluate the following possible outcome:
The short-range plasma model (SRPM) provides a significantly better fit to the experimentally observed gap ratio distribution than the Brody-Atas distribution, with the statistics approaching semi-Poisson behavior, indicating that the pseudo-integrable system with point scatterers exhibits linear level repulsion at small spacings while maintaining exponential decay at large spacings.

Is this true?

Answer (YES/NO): YES